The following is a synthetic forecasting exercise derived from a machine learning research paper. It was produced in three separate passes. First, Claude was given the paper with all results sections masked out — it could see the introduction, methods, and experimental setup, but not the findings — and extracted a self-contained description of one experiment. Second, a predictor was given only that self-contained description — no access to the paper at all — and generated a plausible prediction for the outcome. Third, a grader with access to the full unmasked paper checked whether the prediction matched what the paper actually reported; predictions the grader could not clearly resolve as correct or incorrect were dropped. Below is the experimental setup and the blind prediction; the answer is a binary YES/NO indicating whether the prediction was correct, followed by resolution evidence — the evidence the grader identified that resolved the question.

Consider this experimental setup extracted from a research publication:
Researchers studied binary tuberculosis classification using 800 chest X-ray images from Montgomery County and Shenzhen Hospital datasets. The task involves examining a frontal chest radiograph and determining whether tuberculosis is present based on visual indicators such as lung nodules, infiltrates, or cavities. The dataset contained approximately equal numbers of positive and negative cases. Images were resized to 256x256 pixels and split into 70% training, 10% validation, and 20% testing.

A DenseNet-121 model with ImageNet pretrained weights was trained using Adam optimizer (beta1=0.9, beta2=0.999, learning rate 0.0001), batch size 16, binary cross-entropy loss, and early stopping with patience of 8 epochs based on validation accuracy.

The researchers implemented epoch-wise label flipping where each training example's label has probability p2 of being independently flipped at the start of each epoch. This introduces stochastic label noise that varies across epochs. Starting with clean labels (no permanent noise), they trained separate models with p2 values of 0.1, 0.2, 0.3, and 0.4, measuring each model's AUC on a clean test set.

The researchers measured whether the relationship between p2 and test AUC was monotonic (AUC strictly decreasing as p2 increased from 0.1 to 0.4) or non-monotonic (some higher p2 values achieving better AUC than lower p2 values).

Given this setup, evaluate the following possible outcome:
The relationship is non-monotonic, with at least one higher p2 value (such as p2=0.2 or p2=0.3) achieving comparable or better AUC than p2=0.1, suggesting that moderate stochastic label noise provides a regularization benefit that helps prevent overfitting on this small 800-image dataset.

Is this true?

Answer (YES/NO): YES